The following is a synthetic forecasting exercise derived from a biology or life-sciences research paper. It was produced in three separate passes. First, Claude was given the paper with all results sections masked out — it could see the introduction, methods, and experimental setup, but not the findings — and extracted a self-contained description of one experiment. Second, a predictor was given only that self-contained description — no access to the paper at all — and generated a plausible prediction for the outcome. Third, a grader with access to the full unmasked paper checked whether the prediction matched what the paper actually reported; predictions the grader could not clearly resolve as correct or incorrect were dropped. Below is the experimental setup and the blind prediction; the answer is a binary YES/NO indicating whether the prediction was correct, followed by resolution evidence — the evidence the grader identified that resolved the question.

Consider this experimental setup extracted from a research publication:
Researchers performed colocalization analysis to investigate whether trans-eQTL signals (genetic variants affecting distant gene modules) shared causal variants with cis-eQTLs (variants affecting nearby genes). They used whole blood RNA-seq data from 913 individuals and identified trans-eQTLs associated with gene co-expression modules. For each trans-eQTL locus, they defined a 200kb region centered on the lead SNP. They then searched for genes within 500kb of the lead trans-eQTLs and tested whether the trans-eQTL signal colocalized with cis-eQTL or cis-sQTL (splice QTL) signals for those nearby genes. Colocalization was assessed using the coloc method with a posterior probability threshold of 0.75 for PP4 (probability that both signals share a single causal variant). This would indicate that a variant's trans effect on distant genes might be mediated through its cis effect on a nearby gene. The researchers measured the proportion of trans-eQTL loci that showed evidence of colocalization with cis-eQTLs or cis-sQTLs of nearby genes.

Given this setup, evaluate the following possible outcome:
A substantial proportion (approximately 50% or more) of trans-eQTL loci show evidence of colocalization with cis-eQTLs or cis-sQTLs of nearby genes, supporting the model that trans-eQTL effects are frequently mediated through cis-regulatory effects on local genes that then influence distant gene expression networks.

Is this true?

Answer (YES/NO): NO